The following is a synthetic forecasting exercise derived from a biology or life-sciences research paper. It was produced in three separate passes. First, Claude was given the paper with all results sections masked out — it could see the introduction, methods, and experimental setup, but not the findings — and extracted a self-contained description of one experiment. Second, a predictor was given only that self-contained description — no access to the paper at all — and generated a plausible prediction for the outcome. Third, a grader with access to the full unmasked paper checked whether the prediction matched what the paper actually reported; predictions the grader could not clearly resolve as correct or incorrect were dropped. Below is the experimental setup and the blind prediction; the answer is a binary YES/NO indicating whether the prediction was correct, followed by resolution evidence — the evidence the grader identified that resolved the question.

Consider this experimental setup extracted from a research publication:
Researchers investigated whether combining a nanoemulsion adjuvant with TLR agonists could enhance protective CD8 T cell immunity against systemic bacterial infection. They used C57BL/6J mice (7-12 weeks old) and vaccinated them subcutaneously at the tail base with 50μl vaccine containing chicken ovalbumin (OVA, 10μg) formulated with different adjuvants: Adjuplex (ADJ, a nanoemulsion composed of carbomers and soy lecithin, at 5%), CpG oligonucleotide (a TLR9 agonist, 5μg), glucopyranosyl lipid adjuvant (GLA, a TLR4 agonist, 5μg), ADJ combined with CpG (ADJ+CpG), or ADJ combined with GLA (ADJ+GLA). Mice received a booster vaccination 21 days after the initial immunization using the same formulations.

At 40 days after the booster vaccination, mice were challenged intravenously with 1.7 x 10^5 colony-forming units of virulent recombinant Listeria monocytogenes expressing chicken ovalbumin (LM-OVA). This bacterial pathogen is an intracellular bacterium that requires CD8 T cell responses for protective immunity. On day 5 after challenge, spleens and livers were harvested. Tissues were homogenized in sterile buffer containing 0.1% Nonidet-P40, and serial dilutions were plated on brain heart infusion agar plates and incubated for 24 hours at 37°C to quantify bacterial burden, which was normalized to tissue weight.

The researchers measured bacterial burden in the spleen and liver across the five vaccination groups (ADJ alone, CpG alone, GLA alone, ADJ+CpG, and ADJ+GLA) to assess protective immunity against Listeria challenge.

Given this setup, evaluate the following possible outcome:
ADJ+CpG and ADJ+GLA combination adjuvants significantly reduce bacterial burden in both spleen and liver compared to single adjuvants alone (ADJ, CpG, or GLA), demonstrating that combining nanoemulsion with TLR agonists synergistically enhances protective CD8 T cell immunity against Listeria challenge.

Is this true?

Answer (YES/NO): NO